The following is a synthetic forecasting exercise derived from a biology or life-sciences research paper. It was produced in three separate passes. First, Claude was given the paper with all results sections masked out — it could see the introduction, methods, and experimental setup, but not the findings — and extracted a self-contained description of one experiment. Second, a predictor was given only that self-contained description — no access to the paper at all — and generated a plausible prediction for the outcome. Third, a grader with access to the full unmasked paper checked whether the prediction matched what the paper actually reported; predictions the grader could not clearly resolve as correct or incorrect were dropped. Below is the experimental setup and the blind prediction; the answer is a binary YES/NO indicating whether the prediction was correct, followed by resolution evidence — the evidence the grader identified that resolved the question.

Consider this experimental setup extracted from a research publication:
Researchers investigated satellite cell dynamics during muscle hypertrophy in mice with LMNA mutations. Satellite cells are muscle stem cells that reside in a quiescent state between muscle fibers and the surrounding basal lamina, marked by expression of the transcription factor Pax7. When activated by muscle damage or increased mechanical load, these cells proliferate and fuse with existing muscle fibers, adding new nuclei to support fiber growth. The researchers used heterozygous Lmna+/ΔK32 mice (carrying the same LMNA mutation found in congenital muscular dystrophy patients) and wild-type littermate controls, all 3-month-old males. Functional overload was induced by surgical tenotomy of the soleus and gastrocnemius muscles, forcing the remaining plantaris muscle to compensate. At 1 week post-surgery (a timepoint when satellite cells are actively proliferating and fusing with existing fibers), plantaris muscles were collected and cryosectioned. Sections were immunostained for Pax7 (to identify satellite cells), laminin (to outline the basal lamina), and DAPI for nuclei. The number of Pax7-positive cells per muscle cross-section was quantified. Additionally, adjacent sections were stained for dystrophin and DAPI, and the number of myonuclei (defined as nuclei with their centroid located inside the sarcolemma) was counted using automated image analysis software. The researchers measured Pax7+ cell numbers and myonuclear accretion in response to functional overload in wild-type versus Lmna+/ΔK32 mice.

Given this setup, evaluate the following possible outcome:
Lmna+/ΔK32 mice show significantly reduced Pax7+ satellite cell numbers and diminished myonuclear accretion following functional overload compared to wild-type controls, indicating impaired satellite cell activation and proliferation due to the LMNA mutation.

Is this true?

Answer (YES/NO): NO